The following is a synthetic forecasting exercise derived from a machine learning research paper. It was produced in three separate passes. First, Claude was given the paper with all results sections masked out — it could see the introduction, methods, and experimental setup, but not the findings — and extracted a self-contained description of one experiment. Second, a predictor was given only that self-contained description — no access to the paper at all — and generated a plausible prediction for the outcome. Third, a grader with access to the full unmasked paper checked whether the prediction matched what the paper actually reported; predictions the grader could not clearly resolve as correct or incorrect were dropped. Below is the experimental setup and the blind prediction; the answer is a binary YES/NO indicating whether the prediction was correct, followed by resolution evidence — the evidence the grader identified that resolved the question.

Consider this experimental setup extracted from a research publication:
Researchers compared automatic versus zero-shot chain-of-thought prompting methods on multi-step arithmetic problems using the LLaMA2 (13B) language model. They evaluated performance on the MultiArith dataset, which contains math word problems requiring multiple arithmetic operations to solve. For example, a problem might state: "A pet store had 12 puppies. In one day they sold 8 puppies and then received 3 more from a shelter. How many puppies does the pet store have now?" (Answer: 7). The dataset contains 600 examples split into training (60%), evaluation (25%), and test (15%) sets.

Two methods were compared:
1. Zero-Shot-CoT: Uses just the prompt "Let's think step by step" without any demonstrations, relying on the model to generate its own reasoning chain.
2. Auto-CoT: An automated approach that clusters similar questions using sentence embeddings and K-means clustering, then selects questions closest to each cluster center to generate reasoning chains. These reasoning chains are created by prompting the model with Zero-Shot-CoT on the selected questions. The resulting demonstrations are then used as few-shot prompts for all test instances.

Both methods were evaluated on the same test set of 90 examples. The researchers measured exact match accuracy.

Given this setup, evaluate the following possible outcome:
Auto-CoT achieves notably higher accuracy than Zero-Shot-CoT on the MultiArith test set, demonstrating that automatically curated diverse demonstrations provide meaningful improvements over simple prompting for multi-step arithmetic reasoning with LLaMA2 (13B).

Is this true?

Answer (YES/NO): NO